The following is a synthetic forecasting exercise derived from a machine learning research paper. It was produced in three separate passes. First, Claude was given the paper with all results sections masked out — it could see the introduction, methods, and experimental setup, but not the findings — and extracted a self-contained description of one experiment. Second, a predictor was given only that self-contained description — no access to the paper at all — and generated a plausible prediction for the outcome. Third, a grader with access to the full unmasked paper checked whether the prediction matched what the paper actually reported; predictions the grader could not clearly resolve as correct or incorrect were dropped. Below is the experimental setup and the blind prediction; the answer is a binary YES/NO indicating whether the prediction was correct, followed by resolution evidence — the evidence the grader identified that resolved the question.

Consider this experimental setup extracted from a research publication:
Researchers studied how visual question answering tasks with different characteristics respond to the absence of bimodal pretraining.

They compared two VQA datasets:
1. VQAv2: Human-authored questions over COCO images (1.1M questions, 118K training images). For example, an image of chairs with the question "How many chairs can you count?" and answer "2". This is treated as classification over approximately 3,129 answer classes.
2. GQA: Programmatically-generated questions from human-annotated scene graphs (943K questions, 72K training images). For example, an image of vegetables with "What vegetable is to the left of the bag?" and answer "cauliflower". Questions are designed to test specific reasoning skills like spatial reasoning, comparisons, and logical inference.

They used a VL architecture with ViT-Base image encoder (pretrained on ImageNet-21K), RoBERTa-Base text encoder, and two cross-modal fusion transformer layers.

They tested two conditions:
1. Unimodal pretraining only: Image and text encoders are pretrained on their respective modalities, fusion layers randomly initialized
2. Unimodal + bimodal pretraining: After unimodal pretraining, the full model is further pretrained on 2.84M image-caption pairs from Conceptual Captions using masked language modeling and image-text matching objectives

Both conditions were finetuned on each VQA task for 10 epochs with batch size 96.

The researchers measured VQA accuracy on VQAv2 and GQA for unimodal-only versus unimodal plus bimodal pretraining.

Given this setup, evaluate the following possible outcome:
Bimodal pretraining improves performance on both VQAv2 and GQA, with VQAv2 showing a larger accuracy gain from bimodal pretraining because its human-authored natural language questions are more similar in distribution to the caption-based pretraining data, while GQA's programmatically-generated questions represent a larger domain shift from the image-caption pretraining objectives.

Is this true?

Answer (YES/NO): NO